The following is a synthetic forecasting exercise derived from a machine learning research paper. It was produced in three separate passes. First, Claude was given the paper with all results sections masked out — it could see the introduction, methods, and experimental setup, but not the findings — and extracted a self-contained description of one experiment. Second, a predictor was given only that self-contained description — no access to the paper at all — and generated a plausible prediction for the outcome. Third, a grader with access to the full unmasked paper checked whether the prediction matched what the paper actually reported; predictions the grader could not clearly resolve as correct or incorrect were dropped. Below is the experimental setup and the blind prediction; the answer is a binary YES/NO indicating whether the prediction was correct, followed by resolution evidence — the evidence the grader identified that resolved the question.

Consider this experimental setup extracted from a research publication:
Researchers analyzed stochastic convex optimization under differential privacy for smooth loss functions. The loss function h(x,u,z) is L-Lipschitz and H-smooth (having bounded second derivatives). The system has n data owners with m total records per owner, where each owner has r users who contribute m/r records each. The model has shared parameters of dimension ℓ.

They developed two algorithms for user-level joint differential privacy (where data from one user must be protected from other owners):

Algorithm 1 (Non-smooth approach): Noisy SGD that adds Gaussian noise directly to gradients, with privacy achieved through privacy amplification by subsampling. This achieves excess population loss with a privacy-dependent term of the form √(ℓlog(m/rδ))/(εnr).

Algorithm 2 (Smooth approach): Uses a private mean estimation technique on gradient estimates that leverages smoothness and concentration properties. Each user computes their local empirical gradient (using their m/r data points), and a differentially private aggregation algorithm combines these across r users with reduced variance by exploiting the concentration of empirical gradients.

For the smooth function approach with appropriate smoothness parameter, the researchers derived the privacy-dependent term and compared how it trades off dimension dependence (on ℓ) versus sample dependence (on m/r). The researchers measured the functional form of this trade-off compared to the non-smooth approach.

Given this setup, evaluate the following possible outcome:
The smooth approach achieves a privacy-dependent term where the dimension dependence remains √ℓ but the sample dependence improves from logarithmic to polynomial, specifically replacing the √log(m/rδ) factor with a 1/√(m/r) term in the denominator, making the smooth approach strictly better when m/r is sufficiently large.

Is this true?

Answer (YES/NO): NO